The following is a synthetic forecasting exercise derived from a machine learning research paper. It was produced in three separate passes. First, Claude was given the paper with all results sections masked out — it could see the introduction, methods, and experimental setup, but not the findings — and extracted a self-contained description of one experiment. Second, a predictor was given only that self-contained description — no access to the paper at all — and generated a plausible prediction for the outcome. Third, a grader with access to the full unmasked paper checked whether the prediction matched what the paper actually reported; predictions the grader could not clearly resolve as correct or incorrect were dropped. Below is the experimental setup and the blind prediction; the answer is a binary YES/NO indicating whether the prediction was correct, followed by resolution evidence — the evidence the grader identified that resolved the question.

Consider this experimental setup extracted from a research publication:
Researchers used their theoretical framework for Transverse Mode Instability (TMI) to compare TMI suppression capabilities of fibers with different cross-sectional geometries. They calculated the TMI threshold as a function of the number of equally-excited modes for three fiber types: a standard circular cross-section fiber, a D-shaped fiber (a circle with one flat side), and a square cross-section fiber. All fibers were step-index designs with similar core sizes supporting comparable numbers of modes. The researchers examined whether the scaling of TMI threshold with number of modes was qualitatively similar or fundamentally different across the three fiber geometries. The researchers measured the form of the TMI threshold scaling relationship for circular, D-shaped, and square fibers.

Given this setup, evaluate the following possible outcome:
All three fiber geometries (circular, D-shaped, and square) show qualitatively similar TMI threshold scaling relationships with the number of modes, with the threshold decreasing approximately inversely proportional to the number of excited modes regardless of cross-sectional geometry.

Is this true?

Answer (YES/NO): NO